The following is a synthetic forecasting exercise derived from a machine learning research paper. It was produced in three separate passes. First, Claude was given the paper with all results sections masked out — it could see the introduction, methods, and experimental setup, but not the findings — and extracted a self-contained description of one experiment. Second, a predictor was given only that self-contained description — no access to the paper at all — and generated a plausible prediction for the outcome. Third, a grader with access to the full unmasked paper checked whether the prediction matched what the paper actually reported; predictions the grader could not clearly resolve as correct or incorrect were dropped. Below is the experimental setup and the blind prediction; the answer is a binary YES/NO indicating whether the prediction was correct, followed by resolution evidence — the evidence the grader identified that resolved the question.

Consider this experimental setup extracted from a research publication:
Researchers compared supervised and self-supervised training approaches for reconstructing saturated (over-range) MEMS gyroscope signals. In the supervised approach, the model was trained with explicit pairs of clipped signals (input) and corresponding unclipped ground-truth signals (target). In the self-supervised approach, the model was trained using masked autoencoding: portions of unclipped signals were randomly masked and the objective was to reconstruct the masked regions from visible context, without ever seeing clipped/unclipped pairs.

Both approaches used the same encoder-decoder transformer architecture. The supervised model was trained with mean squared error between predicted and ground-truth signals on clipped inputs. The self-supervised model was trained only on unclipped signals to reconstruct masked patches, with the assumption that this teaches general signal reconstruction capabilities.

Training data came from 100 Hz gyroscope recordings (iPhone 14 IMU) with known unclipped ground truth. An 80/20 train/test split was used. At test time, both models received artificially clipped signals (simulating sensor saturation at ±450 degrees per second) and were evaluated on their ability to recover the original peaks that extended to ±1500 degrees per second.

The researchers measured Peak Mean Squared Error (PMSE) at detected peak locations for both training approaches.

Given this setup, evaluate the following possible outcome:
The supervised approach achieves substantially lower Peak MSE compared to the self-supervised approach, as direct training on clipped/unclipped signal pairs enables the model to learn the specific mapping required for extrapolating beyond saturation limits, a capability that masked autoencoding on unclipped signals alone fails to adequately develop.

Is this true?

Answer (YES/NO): NO